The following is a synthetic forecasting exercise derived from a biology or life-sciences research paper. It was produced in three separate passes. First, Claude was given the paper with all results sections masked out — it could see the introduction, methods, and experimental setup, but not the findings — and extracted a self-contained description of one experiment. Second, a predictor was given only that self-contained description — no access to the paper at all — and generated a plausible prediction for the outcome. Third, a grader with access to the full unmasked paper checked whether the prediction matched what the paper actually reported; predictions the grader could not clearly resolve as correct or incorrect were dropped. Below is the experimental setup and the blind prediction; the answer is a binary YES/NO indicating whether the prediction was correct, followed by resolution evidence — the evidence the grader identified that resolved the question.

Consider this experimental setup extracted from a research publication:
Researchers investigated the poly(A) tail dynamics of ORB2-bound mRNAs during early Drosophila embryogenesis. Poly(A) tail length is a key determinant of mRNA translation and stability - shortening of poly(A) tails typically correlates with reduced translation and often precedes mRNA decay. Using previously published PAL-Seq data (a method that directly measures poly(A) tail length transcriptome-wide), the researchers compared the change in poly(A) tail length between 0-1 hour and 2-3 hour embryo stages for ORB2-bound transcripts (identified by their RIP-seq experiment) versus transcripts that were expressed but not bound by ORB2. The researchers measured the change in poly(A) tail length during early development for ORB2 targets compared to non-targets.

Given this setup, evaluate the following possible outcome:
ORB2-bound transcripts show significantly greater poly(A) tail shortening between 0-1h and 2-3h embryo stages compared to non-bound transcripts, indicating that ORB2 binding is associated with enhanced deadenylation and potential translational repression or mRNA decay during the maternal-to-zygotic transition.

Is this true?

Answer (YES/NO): YES